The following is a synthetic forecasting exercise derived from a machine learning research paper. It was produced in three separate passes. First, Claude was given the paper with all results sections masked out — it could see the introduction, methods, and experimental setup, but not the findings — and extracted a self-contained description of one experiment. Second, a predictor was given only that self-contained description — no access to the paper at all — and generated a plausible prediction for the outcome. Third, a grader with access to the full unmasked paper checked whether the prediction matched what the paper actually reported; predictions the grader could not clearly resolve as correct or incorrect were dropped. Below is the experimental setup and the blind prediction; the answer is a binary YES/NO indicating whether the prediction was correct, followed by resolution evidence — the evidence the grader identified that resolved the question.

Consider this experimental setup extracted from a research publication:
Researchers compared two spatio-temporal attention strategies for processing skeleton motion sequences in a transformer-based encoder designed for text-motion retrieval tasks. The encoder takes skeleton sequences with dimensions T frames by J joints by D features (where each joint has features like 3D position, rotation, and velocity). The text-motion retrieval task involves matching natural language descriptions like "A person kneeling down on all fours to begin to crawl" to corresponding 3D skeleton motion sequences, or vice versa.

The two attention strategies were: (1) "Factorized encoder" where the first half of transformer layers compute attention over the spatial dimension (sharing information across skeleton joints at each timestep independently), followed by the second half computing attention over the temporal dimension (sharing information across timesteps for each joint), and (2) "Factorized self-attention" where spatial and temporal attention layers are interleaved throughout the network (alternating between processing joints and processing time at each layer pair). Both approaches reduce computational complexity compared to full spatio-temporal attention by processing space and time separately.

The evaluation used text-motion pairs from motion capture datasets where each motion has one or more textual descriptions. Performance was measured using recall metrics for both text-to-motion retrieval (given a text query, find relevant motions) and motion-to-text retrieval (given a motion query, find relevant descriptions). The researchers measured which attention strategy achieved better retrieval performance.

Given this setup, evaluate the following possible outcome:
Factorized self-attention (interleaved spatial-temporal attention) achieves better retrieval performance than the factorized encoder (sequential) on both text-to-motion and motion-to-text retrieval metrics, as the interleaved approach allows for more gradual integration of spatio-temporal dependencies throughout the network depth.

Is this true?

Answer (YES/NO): NO